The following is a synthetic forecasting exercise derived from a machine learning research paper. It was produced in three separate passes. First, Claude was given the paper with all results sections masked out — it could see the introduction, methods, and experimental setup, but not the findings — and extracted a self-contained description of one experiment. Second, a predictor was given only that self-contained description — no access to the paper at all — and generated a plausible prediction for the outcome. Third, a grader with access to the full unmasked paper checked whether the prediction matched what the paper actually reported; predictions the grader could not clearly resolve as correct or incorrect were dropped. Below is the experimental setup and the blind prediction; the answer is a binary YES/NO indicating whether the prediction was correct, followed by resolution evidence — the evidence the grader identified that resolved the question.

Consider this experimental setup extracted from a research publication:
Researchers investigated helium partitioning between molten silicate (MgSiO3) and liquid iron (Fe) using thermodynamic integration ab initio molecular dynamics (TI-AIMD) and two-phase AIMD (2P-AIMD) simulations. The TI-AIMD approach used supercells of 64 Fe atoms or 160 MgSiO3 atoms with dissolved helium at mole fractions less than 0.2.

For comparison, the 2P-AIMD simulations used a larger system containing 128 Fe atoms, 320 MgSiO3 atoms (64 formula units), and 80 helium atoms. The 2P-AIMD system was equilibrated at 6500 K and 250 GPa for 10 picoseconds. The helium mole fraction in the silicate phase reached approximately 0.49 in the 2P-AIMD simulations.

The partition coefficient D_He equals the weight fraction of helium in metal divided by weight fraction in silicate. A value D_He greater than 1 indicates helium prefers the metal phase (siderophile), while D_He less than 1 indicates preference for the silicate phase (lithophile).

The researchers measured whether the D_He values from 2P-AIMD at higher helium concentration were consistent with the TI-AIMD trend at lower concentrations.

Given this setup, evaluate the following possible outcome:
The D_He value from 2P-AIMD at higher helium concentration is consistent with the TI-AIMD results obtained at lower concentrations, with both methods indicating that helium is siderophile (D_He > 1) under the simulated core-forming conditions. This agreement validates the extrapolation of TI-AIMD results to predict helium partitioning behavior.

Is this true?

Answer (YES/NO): NO